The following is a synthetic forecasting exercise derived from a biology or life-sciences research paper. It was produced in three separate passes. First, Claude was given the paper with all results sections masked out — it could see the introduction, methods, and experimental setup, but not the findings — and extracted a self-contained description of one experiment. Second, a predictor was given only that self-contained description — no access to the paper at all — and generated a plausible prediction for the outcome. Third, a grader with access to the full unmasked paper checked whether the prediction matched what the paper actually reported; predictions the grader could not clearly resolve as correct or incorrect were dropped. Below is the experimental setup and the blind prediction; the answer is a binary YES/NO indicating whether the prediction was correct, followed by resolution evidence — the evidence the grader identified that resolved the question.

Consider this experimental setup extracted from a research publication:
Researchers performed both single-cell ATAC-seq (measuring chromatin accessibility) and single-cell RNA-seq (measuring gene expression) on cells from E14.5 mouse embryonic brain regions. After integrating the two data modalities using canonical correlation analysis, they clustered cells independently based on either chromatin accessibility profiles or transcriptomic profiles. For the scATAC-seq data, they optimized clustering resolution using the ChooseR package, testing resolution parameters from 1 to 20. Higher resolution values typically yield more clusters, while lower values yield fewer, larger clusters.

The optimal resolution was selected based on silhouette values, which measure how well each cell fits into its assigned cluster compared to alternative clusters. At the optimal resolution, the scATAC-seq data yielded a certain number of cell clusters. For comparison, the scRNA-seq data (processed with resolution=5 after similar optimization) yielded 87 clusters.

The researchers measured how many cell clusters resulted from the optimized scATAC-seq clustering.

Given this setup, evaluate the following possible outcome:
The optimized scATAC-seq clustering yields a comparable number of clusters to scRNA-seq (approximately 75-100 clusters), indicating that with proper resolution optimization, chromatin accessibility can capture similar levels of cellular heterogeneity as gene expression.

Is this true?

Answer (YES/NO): NO